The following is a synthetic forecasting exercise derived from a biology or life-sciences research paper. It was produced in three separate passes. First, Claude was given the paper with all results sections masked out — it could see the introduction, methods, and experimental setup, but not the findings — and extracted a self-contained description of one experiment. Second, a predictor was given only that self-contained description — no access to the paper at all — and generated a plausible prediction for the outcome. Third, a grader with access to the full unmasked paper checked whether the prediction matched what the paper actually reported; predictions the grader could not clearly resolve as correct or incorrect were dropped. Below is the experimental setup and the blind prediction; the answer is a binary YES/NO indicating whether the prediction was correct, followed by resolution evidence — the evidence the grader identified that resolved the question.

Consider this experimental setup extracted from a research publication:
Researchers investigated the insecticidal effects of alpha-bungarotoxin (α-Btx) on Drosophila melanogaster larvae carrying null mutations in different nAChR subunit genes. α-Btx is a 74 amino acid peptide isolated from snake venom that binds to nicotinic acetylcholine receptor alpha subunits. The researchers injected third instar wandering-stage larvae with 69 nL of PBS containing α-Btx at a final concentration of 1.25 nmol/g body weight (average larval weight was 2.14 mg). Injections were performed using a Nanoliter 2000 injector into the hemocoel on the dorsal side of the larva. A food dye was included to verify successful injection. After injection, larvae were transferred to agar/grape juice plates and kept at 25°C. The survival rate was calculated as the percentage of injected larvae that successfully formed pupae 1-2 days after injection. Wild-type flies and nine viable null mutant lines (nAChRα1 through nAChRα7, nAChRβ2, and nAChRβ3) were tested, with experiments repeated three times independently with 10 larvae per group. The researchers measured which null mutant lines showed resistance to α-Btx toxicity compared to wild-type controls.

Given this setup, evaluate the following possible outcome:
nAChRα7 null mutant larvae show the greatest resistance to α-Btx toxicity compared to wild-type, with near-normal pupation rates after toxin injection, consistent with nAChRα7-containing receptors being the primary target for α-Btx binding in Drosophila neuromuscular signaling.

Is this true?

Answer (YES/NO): NO